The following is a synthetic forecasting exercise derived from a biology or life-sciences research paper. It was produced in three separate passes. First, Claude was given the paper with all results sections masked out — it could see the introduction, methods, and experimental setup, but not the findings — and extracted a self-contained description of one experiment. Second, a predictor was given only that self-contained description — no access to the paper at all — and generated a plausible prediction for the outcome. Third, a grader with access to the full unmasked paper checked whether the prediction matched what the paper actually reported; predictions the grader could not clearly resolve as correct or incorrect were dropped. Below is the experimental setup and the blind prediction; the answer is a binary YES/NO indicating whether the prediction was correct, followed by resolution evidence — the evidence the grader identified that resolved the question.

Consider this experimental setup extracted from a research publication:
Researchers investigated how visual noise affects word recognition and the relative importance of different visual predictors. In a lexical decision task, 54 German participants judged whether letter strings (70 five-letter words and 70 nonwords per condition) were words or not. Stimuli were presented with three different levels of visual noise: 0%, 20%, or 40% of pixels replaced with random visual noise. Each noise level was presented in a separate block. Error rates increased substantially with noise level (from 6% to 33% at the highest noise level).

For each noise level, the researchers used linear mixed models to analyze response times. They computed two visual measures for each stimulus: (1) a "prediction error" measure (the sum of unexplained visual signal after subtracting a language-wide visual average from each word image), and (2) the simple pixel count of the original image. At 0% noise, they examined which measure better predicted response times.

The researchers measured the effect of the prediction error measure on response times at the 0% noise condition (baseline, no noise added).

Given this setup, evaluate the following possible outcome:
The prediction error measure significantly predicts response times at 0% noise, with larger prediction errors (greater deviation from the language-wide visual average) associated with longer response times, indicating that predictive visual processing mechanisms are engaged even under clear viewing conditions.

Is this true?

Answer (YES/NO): NO